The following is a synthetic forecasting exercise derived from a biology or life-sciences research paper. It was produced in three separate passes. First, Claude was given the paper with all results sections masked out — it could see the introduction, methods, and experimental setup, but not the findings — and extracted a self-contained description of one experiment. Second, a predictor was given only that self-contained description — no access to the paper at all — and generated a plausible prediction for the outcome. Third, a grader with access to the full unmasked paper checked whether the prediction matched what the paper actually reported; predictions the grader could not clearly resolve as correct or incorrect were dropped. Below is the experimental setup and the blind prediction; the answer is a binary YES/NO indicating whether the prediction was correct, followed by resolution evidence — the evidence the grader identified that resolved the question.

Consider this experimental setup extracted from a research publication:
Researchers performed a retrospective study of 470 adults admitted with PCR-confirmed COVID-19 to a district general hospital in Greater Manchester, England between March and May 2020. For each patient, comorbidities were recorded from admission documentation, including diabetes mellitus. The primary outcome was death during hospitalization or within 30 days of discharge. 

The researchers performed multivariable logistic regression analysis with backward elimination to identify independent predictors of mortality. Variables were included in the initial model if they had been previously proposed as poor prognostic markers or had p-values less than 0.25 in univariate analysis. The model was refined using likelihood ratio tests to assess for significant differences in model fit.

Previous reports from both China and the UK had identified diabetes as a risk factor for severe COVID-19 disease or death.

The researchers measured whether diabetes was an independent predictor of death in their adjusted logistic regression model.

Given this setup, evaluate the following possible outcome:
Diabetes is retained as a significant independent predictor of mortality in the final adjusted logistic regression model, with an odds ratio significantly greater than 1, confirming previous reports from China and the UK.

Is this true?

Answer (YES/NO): NO